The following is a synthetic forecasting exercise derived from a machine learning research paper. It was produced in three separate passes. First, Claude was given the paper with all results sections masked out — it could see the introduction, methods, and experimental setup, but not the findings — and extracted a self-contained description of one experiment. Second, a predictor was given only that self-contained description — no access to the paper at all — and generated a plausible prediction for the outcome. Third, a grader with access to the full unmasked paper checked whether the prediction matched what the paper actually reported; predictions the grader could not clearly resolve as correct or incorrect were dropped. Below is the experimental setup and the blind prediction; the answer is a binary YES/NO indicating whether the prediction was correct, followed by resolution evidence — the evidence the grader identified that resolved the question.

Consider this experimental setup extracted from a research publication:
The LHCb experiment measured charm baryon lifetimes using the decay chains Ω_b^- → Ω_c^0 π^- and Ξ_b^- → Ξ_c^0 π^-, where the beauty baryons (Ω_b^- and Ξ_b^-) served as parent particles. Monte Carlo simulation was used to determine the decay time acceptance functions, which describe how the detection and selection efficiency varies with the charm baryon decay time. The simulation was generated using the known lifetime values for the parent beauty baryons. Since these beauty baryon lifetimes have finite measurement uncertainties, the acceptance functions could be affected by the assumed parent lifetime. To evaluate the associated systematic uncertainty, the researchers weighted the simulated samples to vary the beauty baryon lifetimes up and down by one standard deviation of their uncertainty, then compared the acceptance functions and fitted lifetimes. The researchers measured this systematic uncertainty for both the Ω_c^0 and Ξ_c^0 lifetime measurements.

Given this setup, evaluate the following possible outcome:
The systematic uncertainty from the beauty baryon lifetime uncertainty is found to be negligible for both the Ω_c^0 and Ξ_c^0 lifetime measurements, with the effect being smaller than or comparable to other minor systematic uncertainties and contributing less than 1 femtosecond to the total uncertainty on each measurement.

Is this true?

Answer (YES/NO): YES